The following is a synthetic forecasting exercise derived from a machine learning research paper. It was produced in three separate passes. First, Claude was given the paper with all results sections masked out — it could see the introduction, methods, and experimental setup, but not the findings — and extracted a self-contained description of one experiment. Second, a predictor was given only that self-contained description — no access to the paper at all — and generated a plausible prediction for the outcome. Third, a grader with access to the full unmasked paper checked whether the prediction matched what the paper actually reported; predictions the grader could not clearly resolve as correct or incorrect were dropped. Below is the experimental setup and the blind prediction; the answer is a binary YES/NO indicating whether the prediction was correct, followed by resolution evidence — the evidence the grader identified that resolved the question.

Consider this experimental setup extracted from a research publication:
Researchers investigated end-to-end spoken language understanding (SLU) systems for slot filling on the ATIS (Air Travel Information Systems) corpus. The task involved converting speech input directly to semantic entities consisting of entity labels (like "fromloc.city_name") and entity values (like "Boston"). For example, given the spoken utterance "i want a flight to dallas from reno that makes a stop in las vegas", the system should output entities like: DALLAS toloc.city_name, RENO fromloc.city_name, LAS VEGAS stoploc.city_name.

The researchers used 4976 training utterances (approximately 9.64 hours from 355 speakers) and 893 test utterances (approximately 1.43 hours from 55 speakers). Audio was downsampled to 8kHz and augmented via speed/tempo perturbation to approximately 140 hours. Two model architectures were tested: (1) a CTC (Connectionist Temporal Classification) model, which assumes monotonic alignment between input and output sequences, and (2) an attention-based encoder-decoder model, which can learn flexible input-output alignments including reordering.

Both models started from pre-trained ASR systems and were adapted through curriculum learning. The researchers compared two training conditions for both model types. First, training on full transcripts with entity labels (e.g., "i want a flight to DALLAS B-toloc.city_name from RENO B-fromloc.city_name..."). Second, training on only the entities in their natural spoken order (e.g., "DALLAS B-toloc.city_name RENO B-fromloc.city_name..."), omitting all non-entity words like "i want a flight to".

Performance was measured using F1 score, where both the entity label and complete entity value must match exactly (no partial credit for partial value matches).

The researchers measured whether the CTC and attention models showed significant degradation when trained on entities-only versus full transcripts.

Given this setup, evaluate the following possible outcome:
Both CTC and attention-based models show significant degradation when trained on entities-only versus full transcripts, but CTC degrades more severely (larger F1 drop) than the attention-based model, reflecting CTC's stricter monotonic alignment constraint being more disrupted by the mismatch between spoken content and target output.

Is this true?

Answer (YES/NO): NO